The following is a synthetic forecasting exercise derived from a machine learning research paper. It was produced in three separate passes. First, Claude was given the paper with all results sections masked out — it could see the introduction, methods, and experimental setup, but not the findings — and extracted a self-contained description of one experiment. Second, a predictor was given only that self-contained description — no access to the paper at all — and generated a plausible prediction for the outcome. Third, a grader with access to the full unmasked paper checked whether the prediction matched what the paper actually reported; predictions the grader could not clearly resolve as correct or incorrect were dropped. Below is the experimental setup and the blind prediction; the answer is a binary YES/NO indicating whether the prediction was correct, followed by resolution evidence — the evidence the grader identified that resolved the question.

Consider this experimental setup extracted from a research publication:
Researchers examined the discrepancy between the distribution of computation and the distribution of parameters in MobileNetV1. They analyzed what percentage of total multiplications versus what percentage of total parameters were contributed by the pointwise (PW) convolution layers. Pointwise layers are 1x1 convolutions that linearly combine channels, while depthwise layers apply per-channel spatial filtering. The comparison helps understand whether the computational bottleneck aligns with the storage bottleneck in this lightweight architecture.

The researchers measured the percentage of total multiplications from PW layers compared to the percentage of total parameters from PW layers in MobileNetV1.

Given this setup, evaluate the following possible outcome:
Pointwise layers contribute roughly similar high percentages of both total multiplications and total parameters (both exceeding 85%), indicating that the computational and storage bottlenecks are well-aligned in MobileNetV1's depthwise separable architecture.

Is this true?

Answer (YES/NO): NO